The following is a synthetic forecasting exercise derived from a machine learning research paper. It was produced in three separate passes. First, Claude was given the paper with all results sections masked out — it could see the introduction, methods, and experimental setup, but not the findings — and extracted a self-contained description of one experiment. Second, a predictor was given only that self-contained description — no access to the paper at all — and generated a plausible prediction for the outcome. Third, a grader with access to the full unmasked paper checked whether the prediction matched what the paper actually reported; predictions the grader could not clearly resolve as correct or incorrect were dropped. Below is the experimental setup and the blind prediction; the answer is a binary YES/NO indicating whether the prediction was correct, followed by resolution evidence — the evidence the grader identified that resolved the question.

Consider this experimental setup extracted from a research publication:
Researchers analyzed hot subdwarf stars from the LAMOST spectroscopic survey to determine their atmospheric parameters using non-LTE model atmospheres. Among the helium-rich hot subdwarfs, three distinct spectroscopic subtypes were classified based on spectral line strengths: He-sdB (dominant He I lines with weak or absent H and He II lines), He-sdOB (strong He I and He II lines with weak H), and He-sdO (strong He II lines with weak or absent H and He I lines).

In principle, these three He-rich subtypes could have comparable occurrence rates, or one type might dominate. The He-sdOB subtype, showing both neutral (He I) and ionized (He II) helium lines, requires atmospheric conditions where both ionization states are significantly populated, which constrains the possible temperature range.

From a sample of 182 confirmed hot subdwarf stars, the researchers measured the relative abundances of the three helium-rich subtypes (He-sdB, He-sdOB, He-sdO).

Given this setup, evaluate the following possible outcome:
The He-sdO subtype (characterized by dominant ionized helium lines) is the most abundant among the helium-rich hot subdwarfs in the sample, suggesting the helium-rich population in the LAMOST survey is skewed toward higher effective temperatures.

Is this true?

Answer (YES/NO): NO